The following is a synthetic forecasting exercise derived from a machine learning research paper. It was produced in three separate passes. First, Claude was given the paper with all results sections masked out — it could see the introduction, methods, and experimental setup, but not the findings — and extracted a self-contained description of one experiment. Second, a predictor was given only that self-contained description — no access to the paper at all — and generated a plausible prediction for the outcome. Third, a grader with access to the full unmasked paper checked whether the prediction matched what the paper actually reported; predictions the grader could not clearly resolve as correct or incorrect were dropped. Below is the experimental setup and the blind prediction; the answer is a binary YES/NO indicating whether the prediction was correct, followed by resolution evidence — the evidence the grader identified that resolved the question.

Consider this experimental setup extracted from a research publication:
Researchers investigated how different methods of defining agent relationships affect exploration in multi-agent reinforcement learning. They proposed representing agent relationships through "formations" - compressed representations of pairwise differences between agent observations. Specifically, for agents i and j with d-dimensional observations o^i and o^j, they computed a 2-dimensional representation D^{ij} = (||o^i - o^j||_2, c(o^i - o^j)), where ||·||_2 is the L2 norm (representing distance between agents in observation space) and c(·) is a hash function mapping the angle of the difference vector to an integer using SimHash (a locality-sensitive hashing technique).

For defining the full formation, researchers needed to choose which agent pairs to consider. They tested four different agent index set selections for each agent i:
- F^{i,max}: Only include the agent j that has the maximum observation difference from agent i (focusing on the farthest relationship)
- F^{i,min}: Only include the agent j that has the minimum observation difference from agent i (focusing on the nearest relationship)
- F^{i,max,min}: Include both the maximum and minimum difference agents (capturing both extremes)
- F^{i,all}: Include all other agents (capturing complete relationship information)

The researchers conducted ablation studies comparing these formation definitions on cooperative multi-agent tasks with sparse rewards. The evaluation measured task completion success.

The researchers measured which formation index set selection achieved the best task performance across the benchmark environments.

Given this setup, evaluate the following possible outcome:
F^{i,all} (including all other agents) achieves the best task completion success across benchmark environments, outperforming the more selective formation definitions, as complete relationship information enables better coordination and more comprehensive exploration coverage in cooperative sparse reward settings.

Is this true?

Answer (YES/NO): NO